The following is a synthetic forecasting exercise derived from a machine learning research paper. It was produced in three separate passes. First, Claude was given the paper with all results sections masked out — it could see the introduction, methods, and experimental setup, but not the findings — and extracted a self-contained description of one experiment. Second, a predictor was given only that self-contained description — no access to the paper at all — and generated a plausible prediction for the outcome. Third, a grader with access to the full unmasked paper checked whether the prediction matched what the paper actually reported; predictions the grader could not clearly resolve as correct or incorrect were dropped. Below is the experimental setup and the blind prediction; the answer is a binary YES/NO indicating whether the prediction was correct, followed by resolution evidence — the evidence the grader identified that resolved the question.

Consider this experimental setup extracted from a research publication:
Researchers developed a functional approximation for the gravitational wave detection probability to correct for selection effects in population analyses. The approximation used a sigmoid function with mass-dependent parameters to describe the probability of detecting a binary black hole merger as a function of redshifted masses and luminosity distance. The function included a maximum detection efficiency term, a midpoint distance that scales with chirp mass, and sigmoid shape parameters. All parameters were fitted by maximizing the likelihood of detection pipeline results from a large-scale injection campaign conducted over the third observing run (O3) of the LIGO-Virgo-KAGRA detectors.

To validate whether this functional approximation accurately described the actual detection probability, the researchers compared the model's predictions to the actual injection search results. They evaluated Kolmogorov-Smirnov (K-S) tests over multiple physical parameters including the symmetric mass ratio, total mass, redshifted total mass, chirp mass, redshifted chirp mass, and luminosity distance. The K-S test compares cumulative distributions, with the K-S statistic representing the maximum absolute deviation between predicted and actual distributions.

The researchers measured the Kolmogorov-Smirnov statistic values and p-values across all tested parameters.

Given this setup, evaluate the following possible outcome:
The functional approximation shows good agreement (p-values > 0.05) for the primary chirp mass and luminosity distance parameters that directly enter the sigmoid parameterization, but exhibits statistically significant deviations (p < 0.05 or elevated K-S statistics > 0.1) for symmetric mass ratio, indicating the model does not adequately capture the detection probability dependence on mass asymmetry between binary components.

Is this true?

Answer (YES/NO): NO